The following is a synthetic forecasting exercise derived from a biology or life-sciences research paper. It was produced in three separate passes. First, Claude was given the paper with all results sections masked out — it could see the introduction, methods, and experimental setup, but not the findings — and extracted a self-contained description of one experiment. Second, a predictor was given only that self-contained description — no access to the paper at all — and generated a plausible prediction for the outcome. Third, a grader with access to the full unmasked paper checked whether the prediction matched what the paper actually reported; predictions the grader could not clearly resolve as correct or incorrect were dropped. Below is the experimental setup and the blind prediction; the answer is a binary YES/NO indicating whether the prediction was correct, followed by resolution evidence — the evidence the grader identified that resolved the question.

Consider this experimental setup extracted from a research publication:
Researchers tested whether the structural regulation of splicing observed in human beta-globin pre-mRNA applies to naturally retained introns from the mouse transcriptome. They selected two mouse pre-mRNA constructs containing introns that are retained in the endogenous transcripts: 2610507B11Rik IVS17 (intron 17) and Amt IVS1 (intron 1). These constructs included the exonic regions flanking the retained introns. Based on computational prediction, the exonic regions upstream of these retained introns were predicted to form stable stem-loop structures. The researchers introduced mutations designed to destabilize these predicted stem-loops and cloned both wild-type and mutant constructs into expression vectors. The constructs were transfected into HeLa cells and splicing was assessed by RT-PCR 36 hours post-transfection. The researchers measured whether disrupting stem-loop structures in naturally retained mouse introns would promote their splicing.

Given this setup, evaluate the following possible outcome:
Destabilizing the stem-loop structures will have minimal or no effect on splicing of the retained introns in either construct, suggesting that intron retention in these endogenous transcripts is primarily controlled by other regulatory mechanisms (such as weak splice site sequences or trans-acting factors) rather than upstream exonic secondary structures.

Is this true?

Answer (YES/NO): NO